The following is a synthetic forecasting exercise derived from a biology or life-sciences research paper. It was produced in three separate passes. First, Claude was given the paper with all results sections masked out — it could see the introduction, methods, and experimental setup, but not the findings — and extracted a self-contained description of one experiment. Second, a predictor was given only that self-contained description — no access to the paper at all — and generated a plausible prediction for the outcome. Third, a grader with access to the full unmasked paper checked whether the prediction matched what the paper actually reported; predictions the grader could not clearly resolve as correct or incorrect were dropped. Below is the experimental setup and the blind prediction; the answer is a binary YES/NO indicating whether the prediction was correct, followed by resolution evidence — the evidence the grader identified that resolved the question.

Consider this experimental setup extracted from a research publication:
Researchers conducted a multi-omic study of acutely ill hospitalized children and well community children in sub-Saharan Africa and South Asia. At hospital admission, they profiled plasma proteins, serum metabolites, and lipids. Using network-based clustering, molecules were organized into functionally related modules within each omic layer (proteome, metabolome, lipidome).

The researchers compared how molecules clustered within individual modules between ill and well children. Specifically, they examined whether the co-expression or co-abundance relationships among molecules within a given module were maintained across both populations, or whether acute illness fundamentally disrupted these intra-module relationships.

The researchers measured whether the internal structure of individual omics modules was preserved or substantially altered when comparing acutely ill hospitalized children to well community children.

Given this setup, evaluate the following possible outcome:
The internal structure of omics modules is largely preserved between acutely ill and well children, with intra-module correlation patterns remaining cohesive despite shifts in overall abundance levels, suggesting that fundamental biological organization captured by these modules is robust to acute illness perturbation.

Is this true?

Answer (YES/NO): YES